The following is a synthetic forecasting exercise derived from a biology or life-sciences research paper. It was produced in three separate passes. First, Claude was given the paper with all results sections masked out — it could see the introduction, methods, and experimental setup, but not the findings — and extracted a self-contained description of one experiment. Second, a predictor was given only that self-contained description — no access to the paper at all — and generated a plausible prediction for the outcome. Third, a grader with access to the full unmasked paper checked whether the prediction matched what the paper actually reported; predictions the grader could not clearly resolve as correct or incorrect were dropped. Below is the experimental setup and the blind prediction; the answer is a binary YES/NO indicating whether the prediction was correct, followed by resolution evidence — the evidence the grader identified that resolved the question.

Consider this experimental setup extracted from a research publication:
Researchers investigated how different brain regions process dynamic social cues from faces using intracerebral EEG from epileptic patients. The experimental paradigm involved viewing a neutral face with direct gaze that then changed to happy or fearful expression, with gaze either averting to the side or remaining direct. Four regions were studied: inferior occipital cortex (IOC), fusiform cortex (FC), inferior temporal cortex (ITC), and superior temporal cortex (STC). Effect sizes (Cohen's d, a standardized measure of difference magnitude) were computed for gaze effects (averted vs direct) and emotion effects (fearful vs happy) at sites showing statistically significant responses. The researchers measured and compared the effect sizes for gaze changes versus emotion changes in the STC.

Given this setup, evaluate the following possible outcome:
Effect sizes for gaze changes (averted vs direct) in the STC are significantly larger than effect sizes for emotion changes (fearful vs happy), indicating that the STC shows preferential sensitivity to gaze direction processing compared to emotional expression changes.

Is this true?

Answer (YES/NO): YES